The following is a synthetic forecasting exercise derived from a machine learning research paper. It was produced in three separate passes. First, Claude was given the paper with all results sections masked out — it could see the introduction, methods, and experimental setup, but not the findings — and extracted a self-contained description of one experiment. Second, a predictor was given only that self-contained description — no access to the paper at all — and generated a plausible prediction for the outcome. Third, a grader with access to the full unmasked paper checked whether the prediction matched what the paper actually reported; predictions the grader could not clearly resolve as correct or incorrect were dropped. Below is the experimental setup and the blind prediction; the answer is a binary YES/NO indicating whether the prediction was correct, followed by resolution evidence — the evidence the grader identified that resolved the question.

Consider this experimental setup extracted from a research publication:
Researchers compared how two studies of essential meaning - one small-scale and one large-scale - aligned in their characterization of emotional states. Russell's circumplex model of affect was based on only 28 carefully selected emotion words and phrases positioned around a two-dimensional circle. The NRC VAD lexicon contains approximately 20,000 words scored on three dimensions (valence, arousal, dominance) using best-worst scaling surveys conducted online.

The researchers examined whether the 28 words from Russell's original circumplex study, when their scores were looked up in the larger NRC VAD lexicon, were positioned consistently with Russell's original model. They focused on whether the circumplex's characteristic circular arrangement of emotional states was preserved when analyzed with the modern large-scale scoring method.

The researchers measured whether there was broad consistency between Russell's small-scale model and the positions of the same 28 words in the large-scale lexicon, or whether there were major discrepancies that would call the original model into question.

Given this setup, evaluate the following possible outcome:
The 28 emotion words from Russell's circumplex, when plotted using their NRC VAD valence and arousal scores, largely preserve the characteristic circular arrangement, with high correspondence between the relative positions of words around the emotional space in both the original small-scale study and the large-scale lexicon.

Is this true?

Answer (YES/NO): YES